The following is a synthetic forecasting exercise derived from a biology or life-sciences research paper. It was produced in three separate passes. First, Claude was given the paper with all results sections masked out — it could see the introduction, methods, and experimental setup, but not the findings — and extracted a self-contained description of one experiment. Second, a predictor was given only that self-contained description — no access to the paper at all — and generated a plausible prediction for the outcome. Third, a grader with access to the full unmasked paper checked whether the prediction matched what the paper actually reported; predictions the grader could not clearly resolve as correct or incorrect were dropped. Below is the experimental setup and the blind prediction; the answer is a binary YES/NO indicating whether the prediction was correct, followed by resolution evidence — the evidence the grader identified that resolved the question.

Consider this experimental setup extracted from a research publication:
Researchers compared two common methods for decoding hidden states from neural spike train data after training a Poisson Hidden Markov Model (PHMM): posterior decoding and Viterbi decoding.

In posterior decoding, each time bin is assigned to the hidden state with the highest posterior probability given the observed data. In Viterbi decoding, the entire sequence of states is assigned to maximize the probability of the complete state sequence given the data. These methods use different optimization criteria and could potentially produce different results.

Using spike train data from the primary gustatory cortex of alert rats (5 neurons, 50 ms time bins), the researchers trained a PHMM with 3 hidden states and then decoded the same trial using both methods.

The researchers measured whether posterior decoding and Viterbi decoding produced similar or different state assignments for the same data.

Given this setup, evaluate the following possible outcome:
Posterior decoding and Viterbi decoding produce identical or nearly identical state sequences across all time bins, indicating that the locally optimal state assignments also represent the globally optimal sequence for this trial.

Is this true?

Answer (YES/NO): YES